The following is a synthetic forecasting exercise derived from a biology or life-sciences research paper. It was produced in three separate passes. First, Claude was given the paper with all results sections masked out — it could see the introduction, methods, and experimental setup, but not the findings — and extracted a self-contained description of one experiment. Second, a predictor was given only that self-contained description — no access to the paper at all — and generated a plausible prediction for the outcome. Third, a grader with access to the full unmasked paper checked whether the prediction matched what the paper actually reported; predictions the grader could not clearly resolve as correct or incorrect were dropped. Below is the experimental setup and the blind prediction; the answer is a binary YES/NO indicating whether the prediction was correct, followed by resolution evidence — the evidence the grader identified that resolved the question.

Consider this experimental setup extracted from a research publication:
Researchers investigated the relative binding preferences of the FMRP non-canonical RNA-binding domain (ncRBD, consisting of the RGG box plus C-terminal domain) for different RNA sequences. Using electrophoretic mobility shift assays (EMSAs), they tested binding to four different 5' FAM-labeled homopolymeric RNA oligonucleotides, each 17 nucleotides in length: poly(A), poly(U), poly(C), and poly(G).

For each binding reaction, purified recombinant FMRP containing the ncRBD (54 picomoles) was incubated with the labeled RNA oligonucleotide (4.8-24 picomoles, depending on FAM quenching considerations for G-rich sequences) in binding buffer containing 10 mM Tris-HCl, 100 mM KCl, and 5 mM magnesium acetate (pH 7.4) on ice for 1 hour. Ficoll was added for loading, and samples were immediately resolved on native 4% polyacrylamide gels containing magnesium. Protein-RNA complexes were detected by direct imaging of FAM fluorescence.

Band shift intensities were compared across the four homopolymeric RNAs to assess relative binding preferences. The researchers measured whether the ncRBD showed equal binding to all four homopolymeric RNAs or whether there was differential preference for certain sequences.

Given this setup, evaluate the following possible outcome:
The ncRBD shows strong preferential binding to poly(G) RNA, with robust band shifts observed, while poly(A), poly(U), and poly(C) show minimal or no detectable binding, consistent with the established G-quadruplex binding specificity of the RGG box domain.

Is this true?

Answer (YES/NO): NO